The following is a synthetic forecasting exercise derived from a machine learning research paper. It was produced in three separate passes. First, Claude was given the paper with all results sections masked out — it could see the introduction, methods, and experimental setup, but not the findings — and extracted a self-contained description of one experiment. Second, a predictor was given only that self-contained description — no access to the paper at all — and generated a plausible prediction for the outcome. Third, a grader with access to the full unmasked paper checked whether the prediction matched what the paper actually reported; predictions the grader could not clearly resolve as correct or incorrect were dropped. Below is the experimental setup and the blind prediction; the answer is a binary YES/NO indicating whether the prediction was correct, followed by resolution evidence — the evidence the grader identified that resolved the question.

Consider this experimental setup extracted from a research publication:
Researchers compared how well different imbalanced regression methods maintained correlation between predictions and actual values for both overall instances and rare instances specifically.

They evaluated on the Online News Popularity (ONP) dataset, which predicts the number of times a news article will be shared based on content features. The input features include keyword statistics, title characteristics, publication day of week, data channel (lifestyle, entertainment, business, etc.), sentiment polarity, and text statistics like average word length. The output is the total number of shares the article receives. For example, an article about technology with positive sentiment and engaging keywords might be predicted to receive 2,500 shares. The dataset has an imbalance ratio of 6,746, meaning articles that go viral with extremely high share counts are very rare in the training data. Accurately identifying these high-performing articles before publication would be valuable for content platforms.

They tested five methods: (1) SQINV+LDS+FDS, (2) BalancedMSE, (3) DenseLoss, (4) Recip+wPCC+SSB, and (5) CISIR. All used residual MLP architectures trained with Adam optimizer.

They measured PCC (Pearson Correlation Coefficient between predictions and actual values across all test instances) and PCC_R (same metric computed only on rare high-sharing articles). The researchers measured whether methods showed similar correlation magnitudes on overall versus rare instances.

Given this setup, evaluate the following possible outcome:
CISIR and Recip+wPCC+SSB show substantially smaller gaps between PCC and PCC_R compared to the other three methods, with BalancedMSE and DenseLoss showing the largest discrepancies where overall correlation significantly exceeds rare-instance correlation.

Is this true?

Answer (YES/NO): NO